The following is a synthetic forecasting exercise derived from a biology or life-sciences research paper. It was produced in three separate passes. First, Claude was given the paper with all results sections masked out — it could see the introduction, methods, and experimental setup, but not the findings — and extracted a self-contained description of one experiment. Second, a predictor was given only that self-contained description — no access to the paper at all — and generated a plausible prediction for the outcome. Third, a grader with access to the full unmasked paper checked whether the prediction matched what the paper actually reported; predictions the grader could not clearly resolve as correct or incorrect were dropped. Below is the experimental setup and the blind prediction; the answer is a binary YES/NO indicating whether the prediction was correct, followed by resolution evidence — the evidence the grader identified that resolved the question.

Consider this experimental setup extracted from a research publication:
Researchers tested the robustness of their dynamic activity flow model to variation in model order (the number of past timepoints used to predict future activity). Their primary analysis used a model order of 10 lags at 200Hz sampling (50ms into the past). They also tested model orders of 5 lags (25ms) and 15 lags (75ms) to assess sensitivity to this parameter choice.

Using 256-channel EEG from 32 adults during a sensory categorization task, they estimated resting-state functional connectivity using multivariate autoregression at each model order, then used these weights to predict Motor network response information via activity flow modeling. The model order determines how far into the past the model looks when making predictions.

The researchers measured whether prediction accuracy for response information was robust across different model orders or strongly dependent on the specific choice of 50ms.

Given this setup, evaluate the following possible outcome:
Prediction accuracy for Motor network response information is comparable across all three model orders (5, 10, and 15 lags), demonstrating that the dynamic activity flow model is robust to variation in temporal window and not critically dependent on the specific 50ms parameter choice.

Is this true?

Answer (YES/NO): YES